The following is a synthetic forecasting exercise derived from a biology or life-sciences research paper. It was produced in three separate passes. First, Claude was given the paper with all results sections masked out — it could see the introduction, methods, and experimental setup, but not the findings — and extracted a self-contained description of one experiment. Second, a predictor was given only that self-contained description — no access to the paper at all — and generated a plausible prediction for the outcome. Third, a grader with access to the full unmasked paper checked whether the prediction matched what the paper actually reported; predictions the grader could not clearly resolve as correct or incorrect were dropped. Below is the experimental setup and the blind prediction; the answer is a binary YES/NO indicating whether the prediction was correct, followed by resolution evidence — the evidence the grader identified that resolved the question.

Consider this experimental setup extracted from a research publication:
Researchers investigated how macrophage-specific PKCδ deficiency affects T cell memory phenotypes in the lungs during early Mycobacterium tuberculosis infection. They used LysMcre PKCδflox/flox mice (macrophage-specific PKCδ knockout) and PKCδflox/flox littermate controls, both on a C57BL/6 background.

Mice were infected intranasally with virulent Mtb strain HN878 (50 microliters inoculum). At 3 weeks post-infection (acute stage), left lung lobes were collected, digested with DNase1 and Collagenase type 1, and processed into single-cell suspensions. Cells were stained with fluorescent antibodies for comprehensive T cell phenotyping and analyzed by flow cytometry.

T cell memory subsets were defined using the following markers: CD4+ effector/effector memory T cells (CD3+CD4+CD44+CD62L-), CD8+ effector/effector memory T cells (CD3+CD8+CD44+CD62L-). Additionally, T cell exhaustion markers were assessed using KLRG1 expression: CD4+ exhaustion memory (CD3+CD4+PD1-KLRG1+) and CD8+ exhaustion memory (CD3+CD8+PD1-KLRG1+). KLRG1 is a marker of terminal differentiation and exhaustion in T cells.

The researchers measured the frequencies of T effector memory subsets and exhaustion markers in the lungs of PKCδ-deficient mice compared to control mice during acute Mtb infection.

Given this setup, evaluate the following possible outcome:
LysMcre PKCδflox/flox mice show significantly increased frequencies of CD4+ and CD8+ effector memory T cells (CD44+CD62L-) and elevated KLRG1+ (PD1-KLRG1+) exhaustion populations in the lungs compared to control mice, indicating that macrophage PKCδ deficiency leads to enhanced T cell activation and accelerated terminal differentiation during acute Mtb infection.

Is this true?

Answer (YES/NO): YES